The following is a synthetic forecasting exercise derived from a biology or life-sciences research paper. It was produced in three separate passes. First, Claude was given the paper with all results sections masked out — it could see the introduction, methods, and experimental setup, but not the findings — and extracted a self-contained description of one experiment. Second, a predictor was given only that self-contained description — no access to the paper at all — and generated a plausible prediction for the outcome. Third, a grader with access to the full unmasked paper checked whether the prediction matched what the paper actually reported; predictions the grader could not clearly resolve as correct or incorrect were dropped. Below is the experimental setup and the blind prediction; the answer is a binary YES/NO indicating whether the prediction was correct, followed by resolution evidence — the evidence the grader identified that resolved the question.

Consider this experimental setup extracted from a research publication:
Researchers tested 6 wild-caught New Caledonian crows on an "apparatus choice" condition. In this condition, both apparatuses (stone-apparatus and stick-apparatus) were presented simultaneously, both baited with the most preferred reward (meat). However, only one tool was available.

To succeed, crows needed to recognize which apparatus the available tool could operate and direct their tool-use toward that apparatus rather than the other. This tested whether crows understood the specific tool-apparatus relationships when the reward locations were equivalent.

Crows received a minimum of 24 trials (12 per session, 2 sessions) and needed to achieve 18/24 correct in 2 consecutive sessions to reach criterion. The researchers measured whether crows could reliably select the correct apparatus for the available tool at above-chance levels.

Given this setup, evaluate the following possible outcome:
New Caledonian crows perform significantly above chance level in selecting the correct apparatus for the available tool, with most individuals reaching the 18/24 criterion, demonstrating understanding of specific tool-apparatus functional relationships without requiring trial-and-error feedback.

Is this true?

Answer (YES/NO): NO